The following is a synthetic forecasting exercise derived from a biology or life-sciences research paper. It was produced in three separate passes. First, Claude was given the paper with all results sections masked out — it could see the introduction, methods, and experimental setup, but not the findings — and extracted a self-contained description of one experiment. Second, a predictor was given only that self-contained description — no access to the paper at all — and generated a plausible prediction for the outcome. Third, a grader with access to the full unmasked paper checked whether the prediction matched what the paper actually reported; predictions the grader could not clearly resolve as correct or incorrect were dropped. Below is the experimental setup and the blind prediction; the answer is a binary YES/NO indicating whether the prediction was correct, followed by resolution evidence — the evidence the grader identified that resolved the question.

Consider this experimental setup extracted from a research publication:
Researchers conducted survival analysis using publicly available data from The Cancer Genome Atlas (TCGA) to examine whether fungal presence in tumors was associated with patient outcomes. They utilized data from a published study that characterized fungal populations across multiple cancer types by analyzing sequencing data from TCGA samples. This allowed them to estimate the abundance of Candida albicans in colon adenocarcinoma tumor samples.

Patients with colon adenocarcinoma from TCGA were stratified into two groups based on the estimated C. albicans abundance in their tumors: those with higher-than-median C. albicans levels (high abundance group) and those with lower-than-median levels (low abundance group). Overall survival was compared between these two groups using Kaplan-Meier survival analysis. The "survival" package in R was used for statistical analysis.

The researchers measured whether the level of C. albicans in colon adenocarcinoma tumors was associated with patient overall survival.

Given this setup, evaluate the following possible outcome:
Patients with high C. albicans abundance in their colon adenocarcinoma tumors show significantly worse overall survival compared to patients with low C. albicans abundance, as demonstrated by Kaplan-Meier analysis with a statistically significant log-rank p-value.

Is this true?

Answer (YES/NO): YES